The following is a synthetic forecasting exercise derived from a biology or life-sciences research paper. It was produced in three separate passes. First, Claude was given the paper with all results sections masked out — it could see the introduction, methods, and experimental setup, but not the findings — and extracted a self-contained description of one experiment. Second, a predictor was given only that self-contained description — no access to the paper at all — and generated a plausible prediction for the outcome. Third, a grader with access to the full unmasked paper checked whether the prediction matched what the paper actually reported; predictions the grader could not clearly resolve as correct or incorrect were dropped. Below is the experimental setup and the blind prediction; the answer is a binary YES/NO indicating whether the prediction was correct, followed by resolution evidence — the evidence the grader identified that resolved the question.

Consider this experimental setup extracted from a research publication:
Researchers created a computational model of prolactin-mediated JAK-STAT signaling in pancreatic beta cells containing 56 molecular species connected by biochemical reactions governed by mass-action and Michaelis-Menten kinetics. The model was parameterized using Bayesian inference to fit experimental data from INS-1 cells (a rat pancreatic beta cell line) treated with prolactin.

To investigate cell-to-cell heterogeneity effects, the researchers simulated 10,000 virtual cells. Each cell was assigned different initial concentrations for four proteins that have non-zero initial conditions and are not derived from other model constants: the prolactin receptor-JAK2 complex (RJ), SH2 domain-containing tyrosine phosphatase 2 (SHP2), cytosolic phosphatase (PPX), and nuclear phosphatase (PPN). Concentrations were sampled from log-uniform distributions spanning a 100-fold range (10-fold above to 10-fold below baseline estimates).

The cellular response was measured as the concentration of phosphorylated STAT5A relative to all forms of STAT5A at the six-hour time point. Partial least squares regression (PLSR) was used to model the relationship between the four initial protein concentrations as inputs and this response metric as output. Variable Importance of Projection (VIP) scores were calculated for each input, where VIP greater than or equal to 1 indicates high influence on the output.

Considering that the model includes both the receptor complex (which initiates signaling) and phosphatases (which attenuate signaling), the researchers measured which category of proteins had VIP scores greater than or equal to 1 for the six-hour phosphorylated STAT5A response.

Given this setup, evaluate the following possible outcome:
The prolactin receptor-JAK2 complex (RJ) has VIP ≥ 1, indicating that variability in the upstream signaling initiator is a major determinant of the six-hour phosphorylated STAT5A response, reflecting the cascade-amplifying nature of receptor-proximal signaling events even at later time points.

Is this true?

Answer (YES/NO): NO